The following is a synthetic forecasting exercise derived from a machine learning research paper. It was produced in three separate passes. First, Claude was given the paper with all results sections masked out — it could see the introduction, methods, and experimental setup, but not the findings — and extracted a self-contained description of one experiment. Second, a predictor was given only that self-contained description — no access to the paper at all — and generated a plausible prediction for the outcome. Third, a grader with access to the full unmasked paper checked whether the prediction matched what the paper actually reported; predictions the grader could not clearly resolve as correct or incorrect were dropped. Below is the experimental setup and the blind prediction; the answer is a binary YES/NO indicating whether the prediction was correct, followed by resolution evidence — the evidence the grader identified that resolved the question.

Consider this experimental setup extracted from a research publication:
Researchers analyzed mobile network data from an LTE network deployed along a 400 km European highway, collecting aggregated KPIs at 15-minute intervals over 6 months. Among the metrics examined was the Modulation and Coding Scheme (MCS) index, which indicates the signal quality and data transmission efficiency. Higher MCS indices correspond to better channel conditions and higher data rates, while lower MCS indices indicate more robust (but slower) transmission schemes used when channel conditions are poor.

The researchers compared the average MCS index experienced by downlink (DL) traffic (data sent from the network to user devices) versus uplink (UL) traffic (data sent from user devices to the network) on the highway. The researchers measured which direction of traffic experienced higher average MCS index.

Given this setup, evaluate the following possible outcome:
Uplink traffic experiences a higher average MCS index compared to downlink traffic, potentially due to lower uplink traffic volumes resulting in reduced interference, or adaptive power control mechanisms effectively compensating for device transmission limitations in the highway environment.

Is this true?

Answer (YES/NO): YES